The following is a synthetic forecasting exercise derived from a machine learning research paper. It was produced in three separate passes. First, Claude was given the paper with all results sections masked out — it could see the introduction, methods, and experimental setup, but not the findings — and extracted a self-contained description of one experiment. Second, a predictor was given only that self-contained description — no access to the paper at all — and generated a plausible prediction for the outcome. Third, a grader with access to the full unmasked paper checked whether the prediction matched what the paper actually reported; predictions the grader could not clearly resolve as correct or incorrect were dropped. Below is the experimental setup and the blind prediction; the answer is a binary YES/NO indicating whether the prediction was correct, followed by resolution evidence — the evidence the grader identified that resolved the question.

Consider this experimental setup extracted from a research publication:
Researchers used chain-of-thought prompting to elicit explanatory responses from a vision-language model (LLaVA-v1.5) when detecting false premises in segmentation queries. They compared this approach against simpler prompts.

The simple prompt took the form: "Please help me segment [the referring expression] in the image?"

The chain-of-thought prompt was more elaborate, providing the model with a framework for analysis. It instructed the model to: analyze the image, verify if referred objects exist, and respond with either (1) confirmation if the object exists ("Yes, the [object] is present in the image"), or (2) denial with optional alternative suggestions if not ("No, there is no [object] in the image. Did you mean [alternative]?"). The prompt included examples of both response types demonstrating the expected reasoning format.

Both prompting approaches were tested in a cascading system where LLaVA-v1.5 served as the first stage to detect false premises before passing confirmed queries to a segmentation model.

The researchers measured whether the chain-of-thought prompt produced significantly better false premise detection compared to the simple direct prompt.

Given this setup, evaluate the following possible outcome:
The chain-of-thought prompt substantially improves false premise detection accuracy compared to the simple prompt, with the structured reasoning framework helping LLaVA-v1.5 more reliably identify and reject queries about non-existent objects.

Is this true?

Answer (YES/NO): YES